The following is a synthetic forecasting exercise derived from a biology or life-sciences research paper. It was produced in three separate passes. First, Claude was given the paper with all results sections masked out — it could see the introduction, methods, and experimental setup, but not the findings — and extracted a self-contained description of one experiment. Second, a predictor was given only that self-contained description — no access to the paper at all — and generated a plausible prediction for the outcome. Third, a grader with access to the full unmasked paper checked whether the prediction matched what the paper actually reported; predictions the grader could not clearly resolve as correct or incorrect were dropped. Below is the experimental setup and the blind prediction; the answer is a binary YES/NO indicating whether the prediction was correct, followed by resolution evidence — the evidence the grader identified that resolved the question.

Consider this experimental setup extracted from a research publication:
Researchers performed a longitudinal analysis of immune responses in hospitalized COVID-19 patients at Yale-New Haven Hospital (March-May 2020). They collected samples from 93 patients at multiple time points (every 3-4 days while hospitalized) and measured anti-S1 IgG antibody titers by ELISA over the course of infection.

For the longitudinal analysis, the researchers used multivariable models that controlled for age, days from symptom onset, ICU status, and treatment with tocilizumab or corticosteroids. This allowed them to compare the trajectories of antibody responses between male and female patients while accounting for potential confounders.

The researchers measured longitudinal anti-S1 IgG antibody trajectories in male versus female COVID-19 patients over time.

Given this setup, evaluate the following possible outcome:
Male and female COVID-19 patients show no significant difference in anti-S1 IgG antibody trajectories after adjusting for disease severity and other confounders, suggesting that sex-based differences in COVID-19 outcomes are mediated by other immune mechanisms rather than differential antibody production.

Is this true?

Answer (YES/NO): YES